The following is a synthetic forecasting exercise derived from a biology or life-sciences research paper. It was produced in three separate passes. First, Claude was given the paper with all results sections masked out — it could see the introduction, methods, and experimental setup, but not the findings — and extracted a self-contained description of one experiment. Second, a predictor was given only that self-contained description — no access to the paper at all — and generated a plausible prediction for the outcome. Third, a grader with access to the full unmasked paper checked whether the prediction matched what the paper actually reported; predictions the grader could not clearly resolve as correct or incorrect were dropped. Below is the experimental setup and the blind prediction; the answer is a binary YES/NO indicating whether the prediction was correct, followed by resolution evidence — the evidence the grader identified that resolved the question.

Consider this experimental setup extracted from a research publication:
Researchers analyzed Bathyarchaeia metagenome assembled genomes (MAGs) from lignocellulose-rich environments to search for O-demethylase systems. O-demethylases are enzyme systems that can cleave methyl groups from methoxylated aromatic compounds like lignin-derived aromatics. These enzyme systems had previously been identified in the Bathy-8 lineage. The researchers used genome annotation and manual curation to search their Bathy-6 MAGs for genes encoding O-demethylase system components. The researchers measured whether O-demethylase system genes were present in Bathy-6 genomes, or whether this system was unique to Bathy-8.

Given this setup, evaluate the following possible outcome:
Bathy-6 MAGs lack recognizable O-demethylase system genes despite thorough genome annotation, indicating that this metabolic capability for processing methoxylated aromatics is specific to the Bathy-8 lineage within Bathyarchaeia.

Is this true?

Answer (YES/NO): NO